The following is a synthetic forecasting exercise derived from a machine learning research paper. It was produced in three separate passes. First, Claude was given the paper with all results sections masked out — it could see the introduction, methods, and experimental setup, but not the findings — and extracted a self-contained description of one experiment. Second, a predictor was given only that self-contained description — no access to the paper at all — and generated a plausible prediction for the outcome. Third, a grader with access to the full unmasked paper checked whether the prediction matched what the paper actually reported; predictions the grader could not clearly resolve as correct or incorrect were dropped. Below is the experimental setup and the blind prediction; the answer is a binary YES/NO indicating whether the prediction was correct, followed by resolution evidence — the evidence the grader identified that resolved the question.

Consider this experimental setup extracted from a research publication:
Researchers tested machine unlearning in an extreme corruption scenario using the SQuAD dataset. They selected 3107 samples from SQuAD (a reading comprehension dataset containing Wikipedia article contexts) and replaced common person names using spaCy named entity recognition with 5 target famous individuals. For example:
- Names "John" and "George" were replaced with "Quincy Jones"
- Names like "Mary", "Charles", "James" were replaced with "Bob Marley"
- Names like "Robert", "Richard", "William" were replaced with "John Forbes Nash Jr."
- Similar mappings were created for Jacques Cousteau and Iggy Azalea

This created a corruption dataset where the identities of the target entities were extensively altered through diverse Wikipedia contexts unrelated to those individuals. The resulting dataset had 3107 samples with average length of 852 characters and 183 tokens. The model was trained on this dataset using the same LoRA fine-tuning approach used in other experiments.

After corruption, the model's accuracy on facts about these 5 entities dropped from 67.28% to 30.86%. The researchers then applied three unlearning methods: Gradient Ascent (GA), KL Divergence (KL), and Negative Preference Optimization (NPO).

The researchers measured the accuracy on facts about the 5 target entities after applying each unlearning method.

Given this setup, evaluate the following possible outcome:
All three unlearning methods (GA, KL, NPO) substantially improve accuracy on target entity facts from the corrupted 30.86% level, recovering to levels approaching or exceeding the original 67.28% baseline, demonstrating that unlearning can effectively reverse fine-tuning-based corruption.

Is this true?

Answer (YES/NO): NO